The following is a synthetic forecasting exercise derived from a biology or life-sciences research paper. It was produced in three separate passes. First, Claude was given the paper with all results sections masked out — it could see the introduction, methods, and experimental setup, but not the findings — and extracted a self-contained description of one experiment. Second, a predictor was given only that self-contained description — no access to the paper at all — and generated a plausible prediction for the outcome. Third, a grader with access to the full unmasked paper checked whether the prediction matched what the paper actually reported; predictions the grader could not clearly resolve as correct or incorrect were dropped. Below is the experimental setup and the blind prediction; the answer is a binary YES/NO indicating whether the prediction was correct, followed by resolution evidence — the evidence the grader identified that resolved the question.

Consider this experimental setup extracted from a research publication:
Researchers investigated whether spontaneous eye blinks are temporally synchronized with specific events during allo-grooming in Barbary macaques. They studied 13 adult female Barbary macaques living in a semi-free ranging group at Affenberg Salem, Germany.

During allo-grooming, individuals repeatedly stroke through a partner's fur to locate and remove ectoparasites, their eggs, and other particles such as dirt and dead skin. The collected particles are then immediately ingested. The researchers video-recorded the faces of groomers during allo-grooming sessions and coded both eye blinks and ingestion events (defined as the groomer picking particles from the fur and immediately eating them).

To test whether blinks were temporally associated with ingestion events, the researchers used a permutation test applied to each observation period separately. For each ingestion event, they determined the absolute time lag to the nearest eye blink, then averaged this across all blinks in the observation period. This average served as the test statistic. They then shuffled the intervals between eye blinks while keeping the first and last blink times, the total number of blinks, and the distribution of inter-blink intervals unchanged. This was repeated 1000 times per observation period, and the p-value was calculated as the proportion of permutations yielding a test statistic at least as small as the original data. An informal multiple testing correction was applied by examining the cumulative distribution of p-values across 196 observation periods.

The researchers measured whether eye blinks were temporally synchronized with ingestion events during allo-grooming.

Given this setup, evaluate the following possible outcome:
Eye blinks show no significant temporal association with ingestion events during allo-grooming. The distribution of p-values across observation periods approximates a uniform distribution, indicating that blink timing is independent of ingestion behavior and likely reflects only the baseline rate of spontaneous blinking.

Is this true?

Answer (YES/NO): NO